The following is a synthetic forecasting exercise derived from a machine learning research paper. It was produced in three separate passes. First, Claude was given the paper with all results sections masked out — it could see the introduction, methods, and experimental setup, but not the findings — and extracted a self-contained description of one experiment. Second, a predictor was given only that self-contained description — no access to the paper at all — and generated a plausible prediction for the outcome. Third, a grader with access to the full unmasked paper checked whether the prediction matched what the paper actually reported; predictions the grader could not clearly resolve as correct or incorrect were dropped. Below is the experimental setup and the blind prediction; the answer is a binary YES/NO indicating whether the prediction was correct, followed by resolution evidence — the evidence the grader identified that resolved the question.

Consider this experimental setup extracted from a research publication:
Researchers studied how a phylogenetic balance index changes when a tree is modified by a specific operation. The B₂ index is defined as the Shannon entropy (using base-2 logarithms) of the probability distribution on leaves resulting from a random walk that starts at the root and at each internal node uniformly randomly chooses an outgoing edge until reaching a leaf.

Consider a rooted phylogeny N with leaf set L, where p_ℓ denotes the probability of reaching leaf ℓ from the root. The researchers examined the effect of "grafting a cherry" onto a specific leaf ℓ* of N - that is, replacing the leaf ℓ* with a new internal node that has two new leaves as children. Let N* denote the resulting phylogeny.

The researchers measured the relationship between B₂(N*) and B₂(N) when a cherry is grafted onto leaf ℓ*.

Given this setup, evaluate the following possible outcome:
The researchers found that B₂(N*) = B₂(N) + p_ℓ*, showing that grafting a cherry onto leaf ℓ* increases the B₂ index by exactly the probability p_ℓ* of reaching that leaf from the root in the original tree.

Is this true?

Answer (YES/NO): YES